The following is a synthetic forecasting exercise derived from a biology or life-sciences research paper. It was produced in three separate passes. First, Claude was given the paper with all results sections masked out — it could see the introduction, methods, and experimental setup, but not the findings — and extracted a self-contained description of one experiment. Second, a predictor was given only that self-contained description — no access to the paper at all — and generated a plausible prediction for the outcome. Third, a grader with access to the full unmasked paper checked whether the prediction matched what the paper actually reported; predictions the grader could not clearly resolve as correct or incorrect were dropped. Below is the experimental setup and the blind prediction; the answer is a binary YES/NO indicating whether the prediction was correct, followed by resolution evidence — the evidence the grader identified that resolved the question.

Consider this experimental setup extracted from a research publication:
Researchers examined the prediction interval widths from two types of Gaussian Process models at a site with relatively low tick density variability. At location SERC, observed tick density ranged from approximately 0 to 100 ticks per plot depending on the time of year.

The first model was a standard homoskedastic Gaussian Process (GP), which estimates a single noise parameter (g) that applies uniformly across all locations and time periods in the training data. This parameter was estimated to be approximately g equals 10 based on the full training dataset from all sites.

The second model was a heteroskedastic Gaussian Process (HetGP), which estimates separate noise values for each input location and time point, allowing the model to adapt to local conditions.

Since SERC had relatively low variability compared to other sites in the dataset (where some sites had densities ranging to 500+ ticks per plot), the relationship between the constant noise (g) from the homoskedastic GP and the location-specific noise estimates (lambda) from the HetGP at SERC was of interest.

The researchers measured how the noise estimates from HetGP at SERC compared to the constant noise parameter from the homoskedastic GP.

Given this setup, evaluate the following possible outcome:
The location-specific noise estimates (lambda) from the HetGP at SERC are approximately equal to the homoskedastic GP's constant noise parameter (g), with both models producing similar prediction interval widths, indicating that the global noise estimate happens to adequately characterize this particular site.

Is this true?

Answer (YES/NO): NO